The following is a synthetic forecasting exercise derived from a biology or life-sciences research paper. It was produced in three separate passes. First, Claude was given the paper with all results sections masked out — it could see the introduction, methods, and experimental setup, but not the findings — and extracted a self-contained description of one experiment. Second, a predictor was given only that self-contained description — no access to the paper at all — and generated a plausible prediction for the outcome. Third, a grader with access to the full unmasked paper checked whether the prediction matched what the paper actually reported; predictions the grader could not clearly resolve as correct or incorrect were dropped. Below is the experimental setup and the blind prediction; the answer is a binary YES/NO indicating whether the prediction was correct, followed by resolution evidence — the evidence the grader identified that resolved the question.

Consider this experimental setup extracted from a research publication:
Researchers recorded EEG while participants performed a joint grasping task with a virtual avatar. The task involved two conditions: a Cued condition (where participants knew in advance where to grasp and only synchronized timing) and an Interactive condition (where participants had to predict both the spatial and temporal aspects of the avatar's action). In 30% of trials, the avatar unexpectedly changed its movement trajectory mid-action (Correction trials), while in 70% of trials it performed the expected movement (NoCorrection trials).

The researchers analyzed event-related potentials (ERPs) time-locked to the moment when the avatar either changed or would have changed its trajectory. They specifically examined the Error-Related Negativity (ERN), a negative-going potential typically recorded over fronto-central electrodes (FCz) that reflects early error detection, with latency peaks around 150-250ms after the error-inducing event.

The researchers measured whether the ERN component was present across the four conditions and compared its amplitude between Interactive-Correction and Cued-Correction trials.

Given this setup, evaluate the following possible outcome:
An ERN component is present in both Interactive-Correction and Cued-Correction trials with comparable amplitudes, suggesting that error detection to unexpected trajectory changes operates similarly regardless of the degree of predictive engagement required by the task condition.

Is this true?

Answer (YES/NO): NO